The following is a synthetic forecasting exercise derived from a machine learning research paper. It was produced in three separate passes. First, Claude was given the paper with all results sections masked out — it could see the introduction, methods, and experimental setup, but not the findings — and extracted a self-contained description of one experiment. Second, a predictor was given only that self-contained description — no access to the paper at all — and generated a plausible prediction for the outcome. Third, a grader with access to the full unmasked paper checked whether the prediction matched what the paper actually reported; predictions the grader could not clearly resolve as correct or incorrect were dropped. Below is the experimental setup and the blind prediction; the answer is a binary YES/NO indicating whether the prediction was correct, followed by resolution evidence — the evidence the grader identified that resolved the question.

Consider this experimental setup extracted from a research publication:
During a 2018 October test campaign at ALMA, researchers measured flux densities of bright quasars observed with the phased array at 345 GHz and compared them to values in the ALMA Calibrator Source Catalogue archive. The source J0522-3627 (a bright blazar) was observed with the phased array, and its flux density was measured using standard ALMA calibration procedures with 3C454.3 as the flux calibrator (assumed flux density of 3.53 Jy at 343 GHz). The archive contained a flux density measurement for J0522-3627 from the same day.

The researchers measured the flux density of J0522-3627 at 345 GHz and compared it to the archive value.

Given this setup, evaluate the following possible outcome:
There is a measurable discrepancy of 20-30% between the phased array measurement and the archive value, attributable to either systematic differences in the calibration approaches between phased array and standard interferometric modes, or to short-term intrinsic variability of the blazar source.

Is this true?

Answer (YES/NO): NO